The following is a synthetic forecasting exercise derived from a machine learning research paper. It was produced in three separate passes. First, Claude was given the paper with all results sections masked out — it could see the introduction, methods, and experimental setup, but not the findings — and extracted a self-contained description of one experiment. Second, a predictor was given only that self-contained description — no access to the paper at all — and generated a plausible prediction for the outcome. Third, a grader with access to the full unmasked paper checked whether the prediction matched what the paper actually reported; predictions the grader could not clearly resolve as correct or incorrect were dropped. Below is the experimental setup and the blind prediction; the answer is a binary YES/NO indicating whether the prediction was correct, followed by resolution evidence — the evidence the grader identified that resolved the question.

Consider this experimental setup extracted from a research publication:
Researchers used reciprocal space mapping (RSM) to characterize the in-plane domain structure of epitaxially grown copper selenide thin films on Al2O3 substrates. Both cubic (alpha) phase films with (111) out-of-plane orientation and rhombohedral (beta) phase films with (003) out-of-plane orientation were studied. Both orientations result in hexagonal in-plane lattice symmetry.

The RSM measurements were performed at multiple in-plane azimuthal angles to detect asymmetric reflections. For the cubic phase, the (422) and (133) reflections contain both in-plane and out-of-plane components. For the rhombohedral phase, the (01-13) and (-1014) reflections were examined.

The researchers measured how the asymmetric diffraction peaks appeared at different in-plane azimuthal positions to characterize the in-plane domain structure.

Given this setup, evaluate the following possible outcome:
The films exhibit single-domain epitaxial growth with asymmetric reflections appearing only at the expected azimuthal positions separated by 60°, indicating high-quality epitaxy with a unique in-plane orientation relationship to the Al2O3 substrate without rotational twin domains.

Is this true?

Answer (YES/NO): NO